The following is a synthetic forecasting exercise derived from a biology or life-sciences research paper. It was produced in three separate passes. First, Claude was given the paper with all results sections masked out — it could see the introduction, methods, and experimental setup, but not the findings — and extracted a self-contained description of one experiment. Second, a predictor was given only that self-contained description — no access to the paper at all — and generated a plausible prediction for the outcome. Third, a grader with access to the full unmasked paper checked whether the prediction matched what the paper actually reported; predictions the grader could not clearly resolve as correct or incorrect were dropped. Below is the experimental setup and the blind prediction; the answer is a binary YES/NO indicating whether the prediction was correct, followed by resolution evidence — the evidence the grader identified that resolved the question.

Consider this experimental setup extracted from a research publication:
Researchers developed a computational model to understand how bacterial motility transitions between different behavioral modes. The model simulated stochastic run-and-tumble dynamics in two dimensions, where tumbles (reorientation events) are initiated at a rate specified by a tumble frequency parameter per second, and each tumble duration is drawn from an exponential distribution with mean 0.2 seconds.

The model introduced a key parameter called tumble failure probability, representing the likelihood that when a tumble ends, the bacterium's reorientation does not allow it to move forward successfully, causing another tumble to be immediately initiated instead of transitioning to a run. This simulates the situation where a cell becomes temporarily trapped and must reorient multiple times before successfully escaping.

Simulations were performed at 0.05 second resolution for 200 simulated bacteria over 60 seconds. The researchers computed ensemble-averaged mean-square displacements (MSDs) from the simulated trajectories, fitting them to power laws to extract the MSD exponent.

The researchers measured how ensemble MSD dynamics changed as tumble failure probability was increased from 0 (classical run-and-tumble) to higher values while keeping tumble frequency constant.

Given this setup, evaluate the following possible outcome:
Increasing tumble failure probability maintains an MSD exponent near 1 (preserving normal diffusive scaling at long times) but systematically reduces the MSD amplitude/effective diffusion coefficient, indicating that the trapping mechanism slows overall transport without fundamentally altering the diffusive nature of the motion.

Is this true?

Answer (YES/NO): NO